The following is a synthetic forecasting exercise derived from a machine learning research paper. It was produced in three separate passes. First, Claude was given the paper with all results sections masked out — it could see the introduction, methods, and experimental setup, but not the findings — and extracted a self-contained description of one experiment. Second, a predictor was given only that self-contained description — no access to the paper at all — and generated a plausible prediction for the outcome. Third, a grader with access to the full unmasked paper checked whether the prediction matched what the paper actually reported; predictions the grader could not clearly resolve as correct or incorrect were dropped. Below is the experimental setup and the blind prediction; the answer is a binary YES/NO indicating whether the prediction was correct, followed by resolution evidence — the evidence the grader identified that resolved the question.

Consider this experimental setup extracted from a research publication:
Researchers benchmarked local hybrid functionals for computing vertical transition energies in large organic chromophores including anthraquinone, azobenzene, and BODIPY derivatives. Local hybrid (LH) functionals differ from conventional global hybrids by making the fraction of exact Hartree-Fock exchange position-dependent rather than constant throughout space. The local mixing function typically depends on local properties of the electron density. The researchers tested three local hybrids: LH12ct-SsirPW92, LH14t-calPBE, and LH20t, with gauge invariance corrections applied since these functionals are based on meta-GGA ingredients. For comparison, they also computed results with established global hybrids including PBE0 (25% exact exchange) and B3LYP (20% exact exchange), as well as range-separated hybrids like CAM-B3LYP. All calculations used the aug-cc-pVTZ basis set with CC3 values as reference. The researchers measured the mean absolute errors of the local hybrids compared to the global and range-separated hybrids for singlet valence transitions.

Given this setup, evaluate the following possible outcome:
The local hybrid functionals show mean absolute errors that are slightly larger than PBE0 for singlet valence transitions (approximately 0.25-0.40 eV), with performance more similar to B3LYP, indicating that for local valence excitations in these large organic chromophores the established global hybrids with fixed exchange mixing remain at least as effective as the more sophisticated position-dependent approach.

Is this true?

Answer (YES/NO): NO